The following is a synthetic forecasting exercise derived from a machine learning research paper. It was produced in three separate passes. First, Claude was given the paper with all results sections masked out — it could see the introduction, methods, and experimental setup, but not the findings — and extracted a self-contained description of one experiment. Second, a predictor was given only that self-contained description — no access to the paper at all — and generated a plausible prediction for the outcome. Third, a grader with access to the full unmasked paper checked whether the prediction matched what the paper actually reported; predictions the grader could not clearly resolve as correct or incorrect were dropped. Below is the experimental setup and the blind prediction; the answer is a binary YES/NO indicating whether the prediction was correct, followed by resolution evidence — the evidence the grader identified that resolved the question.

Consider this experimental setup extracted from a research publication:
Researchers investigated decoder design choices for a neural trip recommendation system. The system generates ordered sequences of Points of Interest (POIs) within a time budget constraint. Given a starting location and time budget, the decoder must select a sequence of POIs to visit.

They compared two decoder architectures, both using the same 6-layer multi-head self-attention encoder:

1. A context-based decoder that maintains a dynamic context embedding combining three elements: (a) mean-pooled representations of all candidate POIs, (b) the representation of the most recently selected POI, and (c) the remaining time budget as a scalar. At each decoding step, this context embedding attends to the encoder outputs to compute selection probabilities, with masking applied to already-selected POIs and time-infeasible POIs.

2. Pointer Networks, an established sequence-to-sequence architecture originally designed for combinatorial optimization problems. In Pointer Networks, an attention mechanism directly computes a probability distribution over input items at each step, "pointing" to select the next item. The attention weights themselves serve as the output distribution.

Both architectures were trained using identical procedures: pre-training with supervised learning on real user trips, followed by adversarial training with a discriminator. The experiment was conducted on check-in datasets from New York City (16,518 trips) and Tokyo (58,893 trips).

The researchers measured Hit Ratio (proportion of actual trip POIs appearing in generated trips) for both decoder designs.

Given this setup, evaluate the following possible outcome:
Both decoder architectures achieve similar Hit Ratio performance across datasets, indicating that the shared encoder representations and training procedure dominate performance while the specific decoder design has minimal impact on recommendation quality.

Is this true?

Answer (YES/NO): NO